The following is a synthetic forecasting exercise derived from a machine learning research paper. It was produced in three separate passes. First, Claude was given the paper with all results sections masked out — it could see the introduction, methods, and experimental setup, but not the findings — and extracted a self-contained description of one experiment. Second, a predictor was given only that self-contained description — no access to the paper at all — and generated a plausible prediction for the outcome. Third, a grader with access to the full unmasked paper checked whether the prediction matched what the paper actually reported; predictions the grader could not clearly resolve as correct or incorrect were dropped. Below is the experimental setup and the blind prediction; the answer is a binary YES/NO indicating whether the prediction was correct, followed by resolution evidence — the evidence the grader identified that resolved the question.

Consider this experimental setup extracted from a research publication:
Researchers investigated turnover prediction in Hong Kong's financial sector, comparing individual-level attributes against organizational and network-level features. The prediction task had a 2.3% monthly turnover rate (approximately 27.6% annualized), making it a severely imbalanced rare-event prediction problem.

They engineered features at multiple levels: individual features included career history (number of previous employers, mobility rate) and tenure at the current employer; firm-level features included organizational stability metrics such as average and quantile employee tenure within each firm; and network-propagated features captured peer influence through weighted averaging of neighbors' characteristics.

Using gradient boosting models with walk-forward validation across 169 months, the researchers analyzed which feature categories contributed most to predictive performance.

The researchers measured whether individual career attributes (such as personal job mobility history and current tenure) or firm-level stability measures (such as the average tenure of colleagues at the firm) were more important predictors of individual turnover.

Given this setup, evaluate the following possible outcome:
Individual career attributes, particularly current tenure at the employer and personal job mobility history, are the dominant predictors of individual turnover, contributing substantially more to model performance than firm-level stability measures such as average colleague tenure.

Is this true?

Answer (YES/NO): NO